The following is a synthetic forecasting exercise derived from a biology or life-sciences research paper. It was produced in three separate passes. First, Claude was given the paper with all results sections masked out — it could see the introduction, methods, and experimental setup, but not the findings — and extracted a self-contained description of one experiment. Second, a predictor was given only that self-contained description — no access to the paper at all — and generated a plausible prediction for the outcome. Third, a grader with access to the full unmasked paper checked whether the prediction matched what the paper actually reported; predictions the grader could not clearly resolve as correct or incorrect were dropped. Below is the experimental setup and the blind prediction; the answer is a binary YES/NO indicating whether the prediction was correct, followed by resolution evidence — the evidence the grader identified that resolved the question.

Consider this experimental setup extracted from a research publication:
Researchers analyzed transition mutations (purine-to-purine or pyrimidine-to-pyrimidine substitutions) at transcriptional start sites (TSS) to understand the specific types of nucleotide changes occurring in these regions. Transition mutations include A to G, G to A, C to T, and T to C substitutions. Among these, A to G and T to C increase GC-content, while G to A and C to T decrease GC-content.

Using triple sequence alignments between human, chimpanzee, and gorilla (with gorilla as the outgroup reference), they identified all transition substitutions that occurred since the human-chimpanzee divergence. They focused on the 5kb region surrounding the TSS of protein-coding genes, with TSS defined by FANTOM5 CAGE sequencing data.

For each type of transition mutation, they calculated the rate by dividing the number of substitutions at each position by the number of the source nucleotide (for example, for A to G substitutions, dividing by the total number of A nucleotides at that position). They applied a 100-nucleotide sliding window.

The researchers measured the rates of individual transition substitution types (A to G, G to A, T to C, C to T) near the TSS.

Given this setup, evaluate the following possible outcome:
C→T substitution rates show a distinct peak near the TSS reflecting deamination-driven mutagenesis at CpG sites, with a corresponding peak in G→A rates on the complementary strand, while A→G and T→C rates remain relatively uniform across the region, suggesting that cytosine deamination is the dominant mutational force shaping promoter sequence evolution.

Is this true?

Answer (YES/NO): NO